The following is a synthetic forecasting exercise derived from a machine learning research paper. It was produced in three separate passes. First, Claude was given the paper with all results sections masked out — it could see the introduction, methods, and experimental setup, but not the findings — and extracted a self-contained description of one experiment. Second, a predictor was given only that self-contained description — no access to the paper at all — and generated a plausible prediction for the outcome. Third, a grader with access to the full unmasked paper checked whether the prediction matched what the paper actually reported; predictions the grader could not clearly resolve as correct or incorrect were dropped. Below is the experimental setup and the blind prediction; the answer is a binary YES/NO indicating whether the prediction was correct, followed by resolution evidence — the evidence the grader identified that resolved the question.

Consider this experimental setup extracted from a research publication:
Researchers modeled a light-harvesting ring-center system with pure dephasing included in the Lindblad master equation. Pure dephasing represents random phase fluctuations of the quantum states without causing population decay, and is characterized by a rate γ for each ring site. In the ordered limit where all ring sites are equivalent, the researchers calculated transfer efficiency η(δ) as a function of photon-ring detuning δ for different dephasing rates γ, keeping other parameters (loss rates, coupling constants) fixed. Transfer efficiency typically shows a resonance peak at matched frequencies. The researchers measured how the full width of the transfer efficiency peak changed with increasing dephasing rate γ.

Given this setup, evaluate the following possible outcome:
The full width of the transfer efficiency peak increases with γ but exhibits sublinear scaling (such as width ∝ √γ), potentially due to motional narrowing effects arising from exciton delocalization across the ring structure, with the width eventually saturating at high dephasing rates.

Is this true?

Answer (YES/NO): NO